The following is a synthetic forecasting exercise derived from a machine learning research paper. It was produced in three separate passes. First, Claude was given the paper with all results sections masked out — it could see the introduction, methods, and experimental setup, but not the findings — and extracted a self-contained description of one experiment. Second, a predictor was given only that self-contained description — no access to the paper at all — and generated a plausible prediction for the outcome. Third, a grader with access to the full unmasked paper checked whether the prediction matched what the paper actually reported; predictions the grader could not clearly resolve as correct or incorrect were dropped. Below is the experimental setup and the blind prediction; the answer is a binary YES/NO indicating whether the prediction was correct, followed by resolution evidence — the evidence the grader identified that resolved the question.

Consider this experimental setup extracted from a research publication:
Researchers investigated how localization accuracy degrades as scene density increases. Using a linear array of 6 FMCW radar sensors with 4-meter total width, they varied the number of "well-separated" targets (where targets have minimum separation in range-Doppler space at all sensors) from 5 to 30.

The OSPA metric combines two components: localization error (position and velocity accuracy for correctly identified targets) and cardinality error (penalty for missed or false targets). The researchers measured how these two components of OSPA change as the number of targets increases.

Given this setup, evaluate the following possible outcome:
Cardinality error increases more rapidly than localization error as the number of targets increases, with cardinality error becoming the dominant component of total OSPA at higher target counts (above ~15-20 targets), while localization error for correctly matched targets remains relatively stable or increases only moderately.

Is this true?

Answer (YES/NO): YES